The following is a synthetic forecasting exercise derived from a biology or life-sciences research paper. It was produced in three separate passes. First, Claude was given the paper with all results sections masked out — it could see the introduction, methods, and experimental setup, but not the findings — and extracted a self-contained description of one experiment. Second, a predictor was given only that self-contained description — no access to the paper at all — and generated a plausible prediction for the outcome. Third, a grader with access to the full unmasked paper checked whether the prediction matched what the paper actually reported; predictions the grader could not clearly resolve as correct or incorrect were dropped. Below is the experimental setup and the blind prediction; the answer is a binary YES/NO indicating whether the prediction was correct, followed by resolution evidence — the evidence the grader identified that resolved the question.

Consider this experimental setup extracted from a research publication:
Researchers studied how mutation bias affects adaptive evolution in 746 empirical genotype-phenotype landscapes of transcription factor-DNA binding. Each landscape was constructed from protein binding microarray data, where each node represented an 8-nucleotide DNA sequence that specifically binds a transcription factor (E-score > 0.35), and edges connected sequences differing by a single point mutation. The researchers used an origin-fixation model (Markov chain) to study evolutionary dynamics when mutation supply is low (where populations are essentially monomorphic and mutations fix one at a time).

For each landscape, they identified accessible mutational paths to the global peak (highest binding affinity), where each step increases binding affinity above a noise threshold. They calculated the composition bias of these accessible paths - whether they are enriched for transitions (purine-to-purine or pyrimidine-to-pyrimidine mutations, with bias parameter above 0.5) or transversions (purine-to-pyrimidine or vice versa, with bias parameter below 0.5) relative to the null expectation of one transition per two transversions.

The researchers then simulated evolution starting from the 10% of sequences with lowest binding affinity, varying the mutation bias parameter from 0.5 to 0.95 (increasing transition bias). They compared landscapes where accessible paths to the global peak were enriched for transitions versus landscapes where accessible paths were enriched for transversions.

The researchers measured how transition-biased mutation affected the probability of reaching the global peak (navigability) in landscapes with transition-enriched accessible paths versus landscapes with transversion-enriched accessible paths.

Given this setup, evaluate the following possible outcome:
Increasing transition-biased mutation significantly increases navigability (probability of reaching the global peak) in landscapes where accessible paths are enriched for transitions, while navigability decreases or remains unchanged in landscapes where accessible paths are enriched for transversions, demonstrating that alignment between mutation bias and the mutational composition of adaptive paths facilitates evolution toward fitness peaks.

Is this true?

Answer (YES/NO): YES